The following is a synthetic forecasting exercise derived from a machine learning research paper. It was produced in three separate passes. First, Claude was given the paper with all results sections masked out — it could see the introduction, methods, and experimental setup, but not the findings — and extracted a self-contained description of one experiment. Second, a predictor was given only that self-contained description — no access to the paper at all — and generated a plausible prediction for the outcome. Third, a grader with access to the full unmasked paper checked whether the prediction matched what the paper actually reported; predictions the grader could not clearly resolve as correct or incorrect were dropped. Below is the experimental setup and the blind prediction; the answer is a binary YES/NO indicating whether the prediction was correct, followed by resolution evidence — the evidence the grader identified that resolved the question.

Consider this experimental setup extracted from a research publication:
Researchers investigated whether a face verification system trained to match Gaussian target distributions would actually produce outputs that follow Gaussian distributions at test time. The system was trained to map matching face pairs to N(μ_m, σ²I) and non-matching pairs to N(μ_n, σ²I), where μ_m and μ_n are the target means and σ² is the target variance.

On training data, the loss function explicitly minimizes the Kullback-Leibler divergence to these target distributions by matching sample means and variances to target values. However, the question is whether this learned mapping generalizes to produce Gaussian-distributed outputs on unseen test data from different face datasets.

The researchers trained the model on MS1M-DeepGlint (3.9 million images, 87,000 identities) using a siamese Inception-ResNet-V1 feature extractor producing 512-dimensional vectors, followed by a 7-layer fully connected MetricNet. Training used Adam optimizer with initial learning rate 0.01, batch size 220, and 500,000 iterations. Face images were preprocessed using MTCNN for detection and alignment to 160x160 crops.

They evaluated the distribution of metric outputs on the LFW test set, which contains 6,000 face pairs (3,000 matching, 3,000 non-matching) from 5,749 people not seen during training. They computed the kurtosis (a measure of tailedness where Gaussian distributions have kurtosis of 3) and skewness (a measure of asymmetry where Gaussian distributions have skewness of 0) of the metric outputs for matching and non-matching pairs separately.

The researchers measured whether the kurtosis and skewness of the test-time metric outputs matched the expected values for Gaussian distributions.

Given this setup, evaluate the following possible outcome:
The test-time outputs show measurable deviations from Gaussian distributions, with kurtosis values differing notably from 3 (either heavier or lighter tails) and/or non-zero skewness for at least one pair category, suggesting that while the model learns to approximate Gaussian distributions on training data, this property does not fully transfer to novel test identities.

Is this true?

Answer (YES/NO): NO